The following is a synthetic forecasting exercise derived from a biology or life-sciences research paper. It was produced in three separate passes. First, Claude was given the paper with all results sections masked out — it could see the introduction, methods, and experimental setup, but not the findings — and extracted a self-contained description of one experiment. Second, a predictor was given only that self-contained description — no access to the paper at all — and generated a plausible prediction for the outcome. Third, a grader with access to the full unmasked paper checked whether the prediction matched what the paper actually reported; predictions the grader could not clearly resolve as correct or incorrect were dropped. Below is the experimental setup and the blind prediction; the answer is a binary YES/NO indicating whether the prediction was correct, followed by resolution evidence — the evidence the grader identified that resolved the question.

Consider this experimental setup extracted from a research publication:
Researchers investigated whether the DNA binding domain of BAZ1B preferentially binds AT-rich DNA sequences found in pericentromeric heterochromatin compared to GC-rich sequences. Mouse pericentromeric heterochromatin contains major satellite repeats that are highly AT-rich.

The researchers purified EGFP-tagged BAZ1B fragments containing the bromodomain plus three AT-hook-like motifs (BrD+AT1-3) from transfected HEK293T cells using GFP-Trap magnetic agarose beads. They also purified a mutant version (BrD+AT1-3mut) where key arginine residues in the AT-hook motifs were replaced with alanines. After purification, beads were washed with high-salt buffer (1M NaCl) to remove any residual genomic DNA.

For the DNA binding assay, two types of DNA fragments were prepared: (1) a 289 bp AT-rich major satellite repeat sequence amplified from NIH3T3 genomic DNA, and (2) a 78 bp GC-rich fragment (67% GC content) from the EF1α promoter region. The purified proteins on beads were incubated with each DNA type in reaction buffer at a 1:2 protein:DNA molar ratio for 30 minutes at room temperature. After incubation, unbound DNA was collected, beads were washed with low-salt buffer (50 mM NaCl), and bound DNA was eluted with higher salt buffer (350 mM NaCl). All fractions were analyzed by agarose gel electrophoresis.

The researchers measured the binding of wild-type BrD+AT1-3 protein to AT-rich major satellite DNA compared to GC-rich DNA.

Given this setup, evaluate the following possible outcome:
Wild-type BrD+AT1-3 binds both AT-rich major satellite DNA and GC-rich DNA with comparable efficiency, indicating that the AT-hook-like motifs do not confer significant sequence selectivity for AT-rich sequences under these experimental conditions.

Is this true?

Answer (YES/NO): NO